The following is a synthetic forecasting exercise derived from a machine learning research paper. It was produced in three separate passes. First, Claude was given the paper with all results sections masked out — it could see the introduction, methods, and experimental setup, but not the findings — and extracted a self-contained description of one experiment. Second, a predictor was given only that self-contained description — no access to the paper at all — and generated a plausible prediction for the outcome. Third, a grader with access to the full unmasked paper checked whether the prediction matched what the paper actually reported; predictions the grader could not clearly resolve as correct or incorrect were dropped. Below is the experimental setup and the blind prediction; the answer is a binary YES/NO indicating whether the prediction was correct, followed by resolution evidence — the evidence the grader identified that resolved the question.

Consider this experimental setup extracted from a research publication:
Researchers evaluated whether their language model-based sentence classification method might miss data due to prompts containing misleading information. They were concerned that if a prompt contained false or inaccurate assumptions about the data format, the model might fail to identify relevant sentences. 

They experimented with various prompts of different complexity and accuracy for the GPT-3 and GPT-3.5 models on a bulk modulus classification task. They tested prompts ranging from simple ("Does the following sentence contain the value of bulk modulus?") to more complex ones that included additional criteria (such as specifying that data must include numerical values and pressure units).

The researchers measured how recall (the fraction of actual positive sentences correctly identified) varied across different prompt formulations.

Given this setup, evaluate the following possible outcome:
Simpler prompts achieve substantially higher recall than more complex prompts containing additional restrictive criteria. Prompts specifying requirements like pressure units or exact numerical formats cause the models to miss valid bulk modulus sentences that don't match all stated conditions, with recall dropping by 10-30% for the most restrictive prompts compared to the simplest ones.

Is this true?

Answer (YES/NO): NO